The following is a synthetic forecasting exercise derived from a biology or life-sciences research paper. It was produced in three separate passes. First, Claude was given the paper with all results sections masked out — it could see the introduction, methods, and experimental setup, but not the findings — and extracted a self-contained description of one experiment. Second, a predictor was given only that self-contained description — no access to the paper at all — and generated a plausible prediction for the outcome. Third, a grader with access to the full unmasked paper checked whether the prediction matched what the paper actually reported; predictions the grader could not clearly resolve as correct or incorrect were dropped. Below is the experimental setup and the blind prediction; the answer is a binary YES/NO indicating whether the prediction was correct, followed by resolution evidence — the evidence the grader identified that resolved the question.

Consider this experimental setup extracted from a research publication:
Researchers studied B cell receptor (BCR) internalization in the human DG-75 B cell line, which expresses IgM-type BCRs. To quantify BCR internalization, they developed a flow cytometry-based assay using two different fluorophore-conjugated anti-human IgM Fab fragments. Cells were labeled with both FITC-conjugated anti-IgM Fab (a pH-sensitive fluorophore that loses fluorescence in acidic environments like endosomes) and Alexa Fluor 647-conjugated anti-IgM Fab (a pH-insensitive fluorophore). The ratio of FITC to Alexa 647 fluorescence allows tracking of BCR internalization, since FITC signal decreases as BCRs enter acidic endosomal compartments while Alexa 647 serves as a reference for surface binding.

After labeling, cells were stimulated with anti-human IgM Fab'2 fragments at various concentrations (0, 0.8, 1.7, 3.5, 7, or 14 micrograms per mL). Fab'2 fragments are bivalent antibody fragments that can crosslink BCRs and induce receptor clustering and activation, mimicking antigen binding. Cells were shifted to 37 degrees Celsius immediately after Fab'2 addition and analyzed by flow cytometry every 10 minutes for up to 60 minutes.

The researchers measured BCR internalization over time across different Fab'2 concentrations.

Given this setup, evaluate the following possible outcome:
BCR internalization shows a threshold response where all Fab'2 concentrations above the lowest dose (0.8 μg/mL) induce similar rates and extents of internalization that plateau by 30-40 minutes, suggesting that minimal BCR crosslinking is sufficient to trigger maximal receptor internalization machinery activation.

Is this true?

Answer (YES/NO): NO